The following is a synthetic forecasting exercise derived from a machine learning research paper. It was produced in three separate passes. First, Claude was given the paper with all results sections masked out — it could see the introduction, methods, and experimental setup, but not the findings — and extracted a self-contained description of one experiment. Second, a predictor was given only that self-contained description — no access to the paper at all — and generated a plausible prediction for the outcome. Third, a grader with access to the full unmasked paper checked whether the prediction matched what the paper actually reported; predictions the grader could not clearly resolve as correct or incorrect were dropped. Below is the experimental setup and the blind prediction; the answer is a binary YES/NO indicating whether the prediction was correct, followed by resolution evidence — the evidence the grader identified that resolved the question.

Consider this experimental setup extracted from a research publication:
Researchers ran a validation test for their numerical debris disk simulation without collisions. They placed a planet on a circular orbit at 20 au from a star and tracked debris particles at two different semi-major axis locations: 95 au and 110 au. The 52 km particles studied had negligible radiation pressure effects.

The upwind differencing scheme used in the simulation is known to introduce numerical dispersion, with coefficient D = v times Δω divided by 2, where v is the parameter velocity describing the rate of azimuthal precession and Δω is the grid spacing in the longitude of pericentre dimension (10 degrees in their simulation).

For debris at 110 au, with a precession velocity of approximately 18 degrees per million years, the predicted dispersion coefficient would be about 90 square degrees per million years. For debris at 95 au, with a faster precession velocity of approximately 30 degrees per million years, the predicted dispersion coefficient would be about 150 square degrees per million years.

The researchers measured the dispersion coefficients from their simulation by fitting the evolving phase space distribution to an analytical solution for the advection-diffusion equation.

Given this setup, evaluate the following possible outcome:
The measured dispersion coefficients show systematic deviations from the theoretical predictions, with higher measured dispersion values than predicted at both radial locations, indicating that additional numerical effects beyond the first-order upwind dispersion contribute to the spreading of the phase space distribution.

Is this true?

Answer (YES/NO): NO